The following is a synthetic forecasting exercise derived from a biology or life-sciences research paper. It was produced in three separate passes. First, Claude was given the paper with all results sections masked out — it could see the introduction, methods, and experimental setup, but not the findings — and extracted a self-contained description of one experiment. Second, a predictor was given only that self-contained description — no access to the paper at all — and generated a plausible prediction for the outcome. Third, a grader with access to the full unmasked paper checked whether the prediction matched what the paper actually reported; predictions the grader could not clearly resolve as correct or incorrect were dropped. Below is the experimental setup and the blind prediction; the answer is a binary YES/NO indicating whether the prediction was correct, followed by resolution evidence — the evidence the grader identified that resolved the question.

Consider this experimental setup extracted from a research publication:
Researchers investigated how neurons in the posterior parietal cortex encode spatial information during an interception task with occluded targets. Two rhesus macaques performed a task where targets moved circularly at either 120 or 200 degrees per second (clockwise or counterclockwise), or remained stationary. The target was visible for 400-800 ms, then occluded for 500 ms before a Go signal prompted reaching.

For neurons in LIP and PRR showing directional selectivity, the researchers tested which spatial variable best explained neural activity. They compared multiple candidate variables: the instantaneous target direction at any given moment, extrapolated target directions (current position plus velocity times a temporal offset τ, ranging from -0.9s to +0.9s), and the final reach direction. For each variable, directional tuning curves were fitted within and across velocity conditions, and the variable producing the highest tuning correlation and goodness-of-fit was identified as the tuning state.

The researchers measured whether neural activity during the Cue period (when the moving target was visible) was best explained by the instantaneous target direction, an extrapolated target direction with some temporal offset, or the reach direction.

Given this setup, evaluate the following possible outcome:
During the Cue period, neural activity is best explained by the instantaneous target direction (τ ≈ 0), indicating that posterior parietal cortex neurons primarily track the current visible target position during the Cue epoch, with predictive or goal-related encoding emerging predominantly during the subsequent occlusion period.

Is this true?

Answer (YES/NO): YES